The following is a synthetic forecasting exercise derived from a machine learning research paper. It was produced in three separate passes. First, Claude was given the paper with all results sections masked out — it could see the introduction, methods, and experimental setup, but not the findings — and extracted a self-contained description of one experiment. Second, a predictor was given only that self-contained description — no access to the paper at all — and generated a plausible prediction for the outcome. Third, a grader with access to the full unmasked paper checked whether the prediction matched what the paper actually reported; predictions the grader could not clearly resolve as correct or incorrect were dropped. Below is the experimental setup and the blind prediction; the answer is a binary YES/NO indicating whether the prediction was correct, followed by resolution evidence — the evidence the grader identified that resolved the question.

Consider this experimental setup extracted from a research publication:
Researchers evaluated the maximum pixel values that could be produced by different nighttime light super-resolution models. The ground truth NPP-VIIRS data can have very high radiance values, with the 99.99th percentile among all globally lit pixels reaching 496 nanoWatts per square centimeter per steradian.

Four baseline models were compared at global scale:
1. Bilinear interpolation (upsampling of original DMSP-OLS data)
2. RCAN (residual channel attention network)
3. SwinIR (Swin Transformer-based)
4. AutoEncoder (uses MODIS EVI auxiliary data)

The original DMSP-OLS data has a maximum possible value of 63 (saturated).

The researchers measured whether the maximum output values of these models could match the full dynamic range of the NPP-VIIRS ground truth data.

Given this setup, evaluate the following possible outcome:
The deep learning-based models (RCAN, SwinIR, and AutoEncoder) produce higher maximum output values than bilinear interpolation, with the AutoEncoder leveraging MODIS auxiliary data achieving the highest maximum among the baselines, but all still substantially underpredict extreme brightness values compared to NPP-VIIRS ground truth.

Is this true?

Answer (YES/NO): NO